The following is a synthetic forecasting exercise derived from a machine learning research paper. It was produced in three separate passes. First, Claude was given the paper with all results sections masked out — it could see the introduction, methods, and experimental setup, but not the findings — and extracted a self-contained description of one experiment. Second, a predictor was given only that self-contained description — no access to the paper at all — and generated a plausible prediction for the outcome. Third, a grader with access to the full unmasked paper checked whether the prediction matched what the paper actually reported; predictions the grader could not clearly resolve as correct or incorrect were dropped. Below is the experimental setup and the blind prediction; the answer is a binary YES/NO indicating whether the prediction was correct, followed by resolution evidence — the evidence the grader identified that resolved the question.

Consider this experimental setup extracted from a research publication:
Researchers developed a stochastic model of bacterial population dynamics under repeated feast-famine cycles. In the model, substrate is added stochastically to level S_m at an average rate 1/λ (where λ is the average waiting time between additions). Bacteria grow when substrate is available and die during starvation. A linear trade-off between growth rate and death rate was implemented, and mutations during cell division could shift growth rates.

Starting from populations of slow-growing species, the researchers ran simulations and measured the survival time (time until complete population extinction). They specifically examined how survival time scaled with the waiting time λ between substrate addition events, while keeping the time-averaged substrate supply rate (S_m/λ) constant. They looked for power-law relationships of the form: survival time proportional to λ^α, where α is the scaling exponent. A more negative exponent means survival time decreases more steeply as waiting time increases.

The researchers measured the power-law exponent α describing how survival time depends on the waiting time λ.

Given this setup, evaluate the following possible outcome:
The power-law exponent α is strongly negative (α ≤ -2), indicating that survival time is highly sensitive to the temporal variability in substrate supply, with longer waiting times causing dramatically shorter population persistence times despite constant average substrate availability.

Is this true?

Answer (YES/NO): NO